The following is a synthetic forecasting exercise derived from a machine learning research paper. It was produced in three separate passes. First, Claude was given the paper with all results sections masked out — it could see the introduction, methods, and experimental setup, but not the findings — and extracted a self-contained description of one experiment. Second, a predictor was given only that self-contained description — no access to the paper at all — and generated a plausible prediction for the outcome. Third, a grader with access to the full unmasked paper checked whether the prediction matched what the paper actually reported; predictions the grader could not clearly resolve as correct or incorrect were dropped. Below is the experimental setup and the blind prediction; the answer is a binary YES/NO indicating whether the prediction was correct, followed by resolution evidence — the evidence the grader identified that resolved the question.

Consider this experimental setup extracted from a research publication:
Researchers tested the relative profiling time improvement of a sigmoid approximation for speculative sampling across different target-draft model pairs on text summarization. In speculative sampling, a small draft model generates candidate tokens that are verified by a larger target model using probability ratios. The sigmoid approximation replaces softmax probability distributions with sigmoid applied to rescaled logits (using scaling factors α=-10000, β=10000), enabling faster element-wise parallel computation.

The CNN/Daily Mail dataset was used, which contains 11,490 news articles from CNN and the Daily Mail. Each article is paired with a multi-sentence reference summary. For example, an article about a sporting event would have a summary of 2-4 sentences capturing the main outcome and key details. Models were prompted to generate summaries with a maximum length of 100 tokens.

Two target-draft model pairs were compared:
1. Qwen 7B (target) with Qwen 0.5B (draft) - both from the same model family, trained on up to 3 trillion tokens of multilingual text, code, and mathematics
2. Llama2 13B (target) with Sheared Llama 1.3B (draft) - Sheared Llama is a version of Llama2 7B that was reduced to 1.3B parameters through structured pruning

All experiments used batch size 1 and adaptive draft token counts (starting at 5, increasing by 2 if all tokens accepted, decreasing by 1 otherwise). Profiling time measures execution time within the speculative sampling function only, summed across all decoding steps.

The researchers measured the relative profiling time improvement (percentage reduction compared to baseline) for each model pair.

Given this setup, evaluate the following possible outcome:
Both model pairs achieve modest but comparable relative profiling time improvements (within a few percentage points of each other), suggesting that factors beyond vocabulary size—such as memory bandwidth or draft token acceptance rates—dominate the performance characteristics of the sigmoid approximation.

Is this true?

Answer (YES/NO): NO